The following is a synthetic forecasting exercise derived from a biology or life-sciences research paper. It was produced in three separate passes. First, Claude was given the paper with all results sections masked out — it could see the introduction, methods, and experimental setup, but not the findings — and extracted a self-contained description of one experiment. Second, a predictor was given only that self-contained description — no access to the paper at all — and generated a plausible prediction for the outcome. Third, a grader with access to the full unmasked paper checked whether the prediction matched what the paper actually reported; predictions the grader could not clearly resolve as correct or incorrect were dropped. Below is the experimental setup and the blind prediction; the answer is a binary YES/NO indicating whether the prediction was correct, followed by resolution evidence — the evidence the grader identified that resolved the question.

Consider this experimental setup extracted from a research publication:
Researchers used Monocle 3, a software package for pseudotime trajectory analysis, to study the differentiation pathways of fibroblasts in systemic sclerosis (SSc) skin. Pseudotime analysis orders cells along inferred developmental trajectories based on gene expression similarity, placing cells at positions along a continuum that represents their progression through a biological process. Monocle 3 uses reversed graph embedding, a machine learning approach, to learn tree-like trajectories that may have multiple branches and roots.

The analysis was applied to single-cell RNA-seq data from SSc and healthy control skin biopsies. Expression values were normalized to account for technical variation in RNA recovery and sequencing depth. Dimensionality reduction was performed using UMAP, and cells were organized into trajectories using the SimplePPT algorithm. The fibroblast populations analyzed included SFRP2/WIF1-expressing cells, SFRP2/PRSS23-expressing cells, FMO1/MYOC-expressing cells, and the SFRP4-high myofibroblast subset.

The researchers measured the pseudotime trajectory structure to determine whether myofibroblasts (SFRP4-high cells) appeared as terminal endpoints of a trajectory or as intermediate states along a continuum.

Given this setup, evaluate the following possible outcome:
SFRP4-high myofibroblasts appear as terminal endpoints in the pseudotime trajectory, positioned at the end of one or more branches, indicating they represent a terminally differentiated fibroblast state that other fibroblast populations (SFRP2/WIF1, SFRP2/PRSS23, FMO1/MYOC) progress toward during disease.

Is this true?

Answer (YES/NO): YES